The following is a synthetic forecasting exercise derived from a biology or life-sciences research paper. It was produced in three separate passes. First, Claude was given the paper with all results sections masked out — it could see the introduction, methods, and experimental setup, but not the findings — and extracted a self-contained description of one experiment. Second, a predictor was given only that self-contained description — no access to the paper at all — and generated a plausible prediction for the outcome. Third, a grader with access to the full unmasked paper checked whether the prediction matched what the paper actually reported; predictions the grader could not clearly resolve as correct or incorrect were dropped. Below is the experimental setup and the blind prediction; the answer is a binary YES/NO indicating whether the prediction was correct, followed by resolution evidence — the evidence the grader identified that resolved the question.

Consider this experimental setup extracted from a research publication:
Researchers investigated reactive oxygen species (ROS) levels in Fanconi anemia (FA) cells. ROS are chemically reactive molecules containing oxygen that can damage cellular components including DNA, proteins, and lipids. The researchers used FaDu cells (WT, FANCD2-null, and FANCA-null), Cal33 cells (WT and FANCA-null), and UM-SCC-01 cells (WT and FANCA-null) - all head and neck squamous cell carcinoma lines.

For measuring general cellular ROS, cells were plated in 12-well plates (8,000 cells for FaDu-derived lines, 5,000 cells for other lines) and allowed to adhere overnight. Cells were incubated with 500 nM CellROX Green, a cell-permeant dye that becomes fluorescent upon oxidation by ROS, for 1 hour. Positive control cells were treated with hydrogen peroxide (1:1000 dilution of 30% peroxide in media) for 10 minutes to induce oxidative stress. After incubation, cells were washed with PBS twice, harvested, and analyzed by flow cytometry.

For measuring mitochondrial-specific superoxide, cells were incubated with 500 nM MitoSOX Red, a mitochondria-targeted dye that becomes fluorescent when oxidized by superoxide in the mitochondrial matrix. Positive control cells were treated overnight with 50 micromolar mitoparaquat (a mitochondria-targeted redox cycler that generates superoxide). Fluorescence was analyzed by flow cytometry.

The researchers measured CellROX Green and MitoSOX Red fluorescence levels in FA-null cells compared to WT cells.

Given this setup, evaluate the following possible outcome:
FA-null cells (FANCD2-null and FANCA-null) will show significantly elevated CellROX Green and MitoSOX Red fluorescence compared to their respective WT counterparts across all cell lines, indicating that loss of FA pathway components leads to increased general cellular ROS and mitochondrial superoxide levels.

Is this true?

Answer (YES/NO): YES